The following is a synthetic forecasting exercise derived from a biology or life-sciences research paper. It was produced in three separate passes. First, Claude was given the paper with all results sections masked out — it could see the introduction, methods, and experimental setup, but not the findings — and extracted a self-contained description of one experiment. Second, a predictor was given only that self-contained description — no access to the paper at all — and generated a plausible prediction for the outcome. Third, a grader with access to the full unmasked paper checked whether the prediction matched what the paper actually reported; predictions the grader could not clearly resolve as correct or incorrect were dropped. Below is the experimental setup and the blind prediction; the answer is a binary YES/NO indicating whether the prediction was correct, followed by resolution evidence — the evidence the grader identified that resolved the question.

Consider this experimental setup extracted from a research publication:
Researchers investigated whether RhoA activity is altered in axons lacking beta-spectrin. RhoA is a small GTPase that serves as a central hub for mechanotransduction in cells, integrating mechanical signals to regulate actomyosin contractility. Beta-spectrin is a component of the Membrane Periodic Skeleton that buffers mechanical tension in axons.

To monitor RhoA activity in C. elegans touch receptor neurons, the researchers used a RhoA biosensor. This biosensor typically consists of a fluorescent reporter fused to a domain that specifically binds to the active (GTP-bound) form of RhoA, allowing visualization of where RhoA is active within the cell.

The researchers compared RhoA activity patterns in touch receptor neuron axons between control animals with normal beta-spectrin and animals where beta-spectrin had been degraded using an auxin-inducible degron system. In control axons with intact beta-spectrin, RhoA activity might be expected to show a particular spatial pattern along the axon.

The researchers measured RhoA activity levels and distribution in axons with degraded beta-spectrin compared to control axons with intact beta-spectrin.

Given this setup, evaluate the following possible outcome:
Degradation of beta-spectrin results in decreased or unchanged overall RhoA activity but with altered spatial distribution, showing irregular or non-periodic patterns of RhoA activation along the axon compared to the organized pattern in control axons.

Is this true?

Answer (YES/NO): NO